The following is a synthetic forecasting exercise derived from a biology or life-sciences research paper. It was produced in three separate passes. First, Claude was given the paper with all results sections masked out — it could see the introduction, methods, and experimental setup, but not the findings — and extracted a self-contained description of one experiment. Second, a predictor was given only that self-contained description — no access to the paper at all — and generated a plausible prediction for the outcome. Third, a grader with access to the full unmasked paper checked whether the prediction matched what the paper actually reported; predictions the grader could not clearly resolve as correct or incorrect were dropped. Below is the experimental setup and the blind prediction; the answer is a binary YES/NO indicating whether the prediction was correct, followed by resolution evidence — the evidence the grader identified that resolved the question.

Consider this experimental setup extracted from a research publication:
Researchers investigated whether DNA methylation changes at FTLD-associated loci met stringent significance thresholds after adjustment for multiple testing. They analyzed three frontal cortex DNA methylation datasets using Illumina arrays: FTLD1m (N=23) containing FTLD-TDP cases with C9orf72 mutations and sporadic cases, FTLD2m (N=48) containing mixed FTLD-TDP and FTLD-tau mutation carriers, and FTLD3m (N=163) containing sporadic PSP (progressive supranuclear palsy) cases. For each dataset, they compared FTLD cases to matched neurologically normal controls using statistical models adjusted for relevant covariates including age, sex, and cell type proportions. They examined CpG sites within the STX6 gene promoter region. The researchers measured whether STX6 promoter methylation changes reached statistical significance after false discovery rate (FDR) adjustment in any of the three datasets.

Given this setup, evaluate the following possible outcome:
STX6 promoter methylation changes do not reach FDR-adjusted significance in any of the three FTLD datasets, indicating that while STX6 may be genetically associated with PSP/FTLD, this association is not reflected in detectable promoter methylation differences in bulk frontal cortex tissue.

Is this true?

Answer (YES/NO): NO